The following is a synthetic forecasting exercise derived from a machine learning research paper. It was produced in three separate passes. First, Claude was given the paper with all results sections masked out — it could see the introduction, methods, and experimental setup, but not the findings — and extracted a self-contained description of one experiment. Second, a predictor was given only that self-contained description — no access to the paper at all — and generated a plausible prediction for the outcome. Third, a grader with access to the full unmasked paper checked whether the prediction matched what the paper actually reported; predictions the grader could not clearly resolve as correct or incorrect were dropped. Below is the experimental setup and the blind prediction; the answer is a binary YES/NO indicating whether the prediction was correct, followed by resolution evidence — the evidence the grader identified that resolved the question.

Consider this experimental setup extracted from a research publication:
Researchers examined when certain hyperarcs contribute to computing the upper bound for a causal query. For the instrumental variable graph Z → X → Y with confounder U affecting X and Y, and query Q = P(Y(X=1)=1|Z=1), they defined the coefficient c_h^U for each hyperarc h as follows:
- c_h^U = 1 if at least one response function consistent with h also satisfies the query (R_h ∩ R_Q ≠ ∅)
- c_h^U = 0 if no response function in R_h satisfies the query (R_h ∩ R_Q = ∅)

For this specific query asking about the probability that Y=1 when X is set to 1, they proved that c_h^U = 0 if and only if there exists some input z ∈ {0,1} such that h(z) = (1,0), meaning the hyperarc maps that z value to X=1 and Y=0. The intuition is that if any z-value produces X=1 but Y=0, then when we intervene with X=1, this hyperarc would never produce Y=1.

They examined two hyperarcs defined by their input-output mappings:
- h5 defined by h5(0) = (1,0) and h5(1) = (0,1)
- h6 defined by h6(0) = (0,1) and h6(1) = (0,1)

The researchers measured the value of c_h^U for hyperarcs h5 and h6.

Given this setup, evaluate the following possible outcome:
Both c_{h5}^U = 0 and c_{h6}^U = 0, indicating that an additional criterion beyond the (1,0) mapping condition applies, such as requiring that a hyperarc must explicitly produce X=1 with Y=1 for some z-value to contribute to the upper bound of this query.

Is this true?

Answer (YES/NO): NO